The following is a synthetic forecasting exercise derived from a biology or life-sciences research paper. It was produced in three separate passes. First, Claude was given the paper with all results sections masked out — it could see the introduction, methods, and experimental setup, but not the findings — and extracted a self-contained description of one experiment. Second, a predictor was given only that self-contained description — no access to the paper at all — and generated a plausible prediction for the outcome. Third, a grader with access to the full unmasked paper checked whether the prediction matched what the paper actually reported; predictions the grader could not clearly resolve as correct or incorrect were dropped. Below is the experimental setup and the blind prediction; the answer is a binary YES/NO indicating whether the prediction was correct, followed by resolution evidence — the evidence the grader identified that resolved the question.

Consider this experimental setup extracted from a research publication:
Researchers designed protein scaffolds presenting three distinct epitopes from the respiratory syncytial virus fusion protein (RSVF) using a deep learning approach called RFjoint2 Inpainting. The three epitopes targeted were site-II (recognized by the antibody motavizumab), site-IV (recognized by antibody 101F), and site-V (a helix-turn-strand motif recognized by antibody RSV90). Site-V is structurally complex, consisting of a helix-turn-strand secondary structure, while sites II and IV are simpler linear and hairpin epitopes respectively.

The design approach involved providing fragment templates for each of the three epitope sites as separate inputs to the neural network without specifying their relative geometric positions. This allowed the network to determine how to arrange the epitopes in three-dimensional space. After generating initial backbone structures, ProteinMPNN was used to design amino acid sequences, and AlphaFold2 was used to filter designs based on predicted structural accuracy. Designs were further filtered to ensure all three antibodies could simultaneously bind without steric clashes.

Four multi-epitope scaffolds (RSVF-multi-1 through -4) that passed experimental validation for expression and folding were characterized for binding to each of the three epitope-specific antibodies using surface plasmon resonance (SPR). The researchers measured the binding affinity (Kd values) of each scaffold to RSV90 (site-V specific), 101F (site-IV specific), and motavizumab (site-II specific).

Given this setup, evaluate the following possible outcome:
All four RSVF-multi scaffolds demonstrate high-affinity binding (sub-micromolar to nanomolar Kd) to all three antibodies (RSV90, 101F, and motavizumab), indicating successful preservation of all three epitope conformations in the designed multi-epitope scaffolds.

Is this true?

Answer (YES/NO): NO